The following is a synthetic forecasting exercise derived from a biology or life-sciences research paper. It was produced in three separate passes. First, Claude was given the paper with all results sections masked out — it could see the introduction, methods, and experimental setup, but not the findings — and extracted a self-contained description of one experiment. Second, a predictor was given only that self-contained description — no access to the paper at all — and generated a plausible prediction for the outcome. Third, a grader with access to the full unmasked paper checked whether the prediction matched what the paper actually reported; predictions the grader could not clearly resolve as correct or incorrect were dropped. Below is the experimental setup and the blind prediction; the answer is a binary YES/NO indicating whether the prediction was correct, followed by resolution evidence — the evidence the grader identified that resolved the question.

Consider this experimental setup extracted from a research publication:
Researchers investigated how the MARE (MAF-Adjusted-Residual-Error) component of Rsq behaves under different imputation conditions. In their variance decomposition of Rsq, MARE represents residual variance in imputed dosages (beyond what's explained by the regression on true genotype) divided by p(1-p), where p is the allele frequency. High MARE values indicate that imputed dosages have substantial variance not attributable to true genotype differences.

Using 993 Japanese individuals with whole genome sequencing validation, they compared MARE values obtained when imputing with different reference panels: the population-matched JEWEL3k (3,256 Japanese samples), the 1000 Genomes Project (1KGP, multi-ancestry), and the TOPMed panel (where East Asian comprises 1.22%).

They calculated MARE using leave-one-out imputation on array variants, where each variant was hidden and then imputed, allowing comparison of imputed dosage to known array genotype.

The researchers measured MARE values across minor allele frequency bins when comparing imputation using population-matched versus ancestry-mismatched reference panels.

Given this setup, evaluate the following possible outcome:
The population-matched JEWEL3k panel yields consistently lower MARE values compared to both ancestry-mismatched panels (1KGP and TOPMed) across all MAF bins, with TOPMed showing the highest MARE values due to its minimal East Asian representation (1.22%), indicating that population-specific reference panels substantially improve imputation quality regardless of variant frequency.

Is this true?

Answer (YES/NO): NO